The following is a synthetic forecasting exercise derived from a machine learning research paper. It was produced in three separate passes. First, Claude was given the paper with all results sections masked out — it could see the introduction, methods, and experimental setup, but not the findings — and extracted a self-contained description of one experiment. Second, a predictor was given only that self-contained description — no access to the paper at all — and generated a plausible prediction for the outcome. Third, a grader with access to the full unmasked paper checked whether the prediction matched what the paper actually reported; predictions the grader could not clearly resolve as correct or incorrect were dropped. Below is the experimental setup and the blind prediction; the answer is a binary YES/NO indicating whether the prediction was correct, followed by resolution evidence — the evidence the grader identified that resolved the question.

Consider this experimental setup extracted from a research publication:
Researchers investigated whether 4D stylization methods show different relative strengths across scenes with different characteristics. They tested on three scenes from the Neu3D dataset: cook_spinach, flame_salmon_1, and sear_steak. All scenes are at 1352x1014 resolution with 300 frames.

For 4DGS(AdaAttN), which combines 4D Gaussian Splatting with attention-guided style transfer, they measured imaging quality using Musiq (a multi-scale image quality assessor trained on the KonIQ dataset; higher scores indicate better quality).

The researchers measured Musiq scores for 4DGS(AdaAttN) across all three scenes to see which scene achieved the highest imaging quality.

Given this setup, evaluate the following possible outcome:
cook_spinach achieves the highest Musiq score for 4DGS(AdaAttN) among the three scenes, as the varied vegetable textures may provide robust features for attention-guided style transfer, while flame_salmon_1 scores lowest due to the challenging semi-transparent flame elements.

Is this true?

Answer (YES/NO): NO